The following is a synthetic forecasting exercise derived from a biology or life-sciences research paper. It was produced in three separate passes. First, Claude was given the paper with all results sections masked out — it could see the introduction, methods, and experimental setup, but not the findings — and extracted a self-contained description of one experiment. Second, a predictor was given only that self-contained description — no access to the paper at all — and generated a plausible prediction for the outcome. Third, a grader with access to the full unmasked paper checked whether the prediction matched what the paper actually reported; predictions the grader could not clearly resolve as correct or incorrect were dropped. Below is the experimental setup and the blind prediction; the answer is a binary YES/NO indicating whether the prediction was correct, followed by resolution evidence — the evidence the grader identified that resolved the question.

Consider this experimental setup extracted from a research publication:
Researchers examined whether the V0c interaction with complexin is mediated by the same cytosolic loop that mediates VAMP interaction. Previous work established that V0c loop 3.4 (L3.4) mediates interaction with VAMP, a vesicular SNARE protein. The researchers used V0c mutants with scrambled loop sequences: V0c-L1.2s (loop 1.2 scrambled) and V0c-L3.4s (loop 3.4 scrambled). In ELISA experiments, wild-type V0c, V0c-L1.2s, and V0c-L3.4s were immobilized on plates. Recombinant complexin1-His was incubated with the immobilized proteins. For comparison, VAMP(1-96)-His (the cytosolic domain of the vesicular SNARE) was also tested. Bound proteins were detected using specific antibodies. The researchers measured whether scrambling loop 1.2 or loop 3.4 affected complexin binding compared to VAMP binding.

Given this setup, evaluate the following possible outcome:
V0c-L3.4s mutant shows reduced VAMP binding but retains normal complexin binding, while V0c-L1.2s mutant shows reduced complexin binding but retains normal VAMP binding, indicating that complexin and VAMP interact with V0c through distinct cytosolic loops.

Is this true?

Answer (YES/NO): YES